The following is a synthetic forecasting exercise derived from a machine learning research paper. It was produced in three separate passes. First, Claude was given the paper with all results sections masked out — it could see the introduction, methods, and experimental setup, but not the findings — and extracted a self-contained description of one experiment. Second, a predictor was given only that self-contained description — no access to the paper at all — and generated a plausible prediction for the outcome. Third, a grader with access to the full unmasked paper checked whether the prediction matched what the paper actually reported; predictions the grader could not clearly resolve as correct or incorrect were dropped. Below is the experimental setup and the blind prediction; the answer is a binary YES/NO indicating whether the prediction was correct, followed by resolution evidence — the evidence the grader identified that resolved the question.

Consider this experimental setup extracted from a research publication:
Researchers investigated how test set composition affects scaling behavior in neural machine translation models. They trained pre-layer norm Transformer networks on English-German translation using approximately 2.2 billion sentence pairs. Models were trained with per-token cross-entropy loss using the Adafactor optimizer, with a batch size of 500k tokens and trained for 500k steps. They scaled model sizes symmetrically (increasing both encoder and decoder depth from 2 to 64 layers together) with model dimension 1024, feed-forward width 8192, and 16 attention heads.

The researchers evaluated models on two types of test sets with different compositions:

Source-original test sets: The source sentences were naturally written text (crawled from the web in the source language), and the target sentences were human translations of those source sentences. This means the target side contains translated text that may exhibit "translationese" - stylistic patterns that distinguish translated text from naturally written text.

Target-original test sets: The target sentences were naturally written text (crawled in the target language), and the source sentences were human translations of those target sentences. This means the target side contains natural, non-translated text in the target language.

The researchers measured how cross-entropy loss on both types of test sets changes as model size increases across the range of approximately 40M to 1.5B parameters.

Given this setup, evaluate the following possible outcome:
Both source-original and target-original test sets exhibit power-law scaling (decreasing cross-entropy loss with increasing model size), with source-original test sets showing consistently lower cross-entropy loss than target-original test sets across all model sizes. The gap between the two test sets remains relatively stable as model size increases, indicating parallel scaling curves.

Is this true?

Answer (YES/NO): NO